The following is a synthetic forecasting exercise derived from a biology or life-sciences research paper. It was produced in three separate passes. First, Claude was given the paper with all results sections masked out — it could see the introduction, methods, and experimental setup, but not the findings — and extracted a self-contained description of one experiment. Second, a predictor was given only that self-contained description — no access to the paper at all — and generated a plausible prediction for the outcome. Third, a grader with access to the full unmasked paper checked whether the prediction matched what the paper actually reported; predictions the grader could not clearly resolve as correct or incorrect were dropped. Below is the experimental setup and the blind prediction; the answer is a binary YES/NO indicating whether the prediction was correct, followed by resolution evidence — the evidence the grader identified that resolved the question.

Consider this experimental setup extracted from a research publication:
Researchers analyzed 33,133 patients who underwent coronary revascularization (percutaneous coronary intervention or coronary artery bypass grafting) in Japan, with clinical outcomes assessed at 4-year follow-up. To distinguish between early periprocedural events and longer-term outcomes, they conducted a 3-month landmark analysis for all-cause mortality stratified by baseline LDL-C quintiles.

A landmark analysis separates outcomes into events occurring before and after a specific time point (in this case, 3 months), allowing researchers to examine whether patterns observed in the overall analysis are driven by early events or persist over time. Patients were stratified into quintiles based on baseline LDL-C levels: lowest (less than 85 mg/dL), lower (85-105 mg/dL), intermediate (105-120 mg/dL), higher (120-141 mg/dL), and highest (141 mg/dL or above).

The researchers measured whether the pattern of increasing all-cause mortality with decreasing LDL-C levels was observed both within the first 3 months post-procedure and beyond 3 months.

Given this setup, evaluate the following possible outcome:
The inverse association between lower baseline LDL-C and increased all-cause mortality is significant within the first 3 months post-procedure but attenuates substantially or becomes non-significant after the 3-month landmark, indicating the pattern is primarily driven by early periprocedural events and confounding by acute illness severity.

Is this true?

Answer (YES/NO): NO